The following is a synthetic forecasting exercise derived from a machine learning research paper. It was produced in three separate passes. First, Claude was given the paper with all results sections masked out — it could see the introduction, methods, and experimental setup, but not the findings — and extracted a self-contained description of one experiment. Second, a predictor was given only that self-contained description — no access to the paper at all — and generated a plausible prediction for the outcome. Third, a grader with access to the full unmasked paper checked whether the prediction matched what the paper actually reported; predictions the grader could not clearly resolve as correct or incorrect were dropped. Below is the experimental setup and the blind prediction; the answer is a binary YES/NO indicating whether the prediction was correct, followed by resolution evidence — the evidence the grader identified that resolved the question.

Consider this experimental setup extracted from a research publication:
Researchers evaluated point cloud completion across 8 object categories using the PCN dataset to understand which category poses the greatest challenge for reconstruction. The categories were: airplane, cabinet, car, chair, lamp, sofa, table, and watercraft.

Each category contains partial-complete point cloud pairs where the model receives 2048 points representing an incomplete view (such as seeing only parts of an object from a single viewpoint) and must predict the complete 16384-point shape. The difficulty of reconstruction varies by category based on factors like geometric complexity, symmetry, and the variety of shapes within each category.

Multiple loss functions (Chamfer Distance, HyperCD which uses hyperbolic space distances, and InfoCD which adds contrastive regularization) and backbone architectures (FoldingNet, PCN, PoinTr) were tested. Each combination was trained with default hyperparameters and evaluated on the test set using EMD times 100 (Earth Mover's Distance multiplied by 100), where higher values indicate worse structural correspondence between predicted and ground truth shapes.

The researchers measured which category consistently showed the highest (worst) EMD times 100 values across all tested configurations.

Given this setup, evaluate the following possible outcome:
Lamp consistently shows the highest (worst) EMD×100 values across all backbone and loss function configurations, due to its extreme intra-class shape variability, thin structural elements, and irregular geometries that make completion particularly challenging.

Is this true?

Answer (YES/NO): NO